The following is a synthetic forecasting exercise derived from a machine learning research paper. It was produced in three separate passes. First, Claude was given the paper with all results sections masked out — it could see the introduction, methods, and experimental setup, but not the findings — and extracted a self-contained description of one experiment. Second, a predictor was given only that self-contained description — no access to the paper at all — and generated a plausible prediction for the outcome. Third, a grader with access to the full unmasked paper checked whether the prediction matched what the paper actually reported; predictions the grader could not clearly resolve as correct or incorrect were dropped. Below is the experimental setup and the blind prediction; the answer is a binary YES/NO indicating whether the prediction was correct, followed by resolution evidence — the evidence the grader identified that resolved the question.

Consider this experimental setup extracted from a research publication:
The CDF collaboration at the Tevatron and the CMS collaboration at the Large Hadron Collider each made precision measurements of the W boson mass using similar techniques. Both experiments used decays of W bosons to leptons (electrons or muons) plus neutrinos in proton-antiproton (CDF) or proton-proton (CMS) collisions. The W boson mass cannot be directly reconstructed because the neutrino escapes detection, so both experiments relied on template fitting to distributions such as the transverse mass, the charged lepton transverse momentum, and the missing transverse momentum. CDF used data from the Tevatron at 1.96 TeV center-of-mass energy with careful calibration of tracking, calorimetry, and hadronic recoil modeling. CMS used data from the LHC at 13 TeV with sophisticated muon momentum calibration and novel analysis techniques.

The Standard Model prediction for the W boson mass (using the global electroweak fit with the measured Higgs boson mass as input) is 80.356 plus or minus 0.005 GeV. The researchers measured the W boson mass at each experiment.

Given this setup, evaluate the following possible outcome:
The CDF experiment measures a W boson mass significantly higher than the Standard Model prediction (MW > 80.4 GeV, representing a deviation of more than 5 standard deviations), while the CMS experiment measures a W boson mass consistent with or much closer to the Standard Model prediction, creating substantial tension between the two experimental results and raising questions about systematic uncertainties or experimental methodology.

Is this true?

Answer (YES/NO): YES